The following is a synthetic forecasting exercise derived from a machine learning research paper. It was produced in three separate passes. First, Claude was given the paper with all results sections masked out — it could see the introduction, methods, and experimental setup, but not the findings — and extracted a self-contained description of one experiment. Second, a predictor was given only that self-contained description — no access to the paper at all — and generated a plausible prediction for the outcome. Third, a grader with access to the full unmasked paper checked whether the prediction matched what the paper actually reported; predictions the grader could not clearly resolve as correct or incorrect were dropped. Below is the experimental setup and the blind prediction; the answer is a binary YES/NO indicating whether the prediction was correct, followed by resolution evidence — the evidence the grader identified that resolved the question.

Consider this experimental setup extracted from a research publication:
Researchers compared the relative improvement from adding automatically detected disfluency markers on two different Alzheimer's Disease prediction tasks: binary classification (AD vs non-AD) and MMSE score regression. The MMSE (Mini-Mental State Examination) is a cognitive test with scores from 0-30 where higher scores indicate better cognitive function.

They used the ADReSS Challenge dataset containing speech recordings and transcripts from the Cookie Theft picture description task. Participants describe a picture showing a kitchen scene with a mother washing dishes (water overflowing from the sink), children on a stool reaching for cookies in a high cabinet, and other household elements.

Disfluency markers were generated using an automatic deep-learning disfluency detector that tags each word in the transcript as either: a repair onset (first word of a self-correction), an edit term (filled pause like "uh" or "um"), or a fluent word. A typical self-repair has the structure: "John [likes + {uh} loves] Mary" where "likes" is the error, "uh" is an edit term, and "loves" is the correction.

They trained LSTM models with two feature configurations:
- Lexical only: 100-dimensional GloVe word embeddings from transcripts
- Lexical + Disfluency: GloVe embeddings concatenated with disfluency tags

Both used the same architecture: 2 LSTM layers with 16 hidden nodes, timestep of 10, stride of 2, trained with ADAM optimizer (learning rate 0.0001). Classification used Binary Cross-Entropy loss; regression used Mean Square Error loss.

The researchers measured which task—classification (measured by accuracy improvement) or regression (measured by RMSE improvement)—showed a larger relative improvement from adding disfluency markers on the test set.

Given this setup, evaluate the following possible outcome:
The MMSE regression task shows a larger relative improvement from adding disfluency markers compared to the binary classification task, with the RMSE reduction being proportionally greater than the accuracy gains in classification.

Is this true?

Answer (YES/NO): YES